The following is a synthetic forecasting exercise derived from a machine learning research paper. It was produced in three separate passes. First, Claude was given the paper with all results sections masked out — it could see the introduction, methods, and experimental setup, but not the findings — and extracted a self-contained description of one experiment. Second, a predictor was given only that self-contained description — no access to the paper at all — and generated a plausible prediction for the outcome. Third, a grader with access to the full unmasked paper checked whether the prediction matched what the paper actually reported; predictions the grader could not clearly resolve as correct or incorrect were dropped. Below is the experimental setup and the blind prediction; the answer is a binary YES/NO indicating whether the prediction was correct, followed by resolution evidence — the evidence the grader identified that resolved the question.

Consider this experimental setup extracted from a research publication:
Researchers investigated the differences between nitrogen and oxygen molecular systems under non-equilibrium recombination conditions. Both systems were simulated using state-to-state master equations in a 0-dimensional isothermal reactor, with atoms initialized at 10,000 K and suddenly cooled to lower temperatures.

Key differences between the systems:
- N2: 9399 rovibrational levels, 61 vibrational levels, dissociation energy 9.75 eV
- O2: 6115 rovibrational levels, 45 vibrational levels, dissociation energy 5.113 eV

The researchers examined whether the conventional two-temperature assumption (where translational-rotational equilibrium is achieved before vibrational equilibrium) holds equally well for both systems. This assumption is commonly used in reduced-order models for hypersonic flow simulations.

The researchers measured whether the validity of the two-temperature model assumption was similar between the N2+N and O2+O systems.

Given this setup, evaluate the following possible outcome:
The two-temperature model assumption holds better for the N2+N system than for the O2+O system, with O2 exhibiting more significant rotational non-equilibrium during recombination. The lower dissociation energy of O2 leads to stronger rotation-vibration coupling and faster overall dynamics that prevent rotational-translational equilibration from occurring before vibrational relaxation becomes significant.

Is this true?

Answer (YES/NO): YES